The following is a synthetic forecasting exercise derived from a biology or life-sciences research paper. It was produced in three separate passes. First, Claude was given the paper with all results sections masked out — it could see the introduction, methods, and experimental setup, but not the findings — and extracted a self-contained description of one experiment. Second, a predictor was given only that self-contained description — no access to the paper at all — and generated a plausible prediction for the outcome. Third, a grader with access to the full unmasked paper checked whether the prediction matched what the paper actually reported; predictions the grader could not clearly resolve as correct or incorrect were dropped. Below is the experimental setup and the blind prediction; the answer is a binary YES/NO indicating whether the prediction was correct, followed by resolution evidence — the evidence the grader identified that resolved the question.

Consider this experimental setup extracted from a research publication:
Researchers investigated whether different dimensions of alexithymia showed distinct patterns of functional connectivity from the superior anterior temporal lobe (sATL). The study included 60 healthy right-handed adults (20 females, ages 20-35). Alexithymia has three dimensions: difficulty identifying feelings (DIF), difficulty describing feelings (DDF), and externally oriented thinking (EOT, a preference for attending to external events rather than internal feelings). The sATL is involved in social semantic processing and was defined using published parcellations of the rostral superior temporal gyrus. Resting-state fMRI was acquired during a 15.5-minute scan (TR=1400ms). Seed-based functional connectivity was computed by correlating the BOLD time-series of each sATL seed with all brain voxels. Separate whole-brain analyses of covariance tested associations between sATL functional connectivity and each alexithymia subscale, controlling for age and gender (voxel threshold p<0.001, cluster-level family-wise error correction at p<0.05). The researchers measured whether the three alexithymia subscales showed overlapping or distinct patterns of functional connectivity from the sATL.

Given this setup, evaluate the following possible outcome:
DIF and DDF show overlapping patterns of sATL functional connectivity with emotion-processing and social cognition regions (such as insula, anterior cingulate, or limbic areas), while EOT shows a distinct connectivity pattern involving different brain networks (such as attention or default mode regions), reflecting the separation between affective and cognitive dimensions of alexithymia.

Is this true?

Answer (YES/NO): NO